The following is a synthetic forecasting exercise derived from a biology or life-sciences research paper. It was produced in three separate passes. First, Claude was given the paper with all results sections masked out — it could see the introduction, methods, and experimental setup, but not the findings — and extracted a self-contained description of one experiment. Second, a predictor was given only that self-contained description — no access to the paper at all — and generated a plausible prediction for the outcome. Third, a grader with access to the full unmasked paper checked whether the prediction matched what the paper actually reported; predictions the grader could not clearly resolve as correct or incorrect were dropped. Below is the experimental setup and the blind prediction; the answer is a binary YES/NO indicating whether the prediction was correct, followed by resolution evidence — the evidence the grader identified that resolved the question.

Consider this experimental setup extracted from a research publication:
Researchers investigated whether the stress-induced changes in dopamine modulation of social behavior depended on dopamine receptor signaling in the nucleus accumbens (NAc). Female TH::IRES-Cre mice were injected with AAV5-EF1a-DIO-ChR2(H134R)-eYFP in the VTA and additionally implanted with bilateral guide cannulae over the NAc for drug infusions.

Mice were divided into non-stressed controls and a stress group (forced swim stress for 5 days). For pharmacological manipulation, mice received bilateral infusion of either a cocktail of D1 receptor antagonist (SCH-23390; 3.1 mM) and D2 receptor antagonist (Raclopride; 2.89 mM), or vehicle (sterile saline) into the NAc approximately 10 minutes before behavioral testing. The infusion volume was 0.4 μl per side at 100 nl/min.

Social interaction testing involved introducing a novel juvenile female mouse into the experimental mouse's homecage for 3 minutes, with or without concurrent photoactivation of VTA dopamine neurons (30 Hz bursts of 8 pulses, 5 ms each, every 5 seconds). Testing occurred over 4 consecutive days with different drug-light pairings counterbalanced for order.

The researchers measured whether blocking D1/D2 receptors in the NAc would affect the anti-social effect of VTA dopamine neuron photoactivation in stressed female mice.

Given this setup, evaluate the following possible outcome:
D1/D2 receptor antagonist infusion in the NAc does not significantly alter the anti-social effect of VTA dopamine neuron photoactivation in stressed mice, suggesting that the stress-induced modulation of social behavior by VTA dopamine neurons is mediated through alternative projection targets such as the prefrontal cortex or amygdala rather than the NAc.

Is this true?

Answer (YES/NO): NO